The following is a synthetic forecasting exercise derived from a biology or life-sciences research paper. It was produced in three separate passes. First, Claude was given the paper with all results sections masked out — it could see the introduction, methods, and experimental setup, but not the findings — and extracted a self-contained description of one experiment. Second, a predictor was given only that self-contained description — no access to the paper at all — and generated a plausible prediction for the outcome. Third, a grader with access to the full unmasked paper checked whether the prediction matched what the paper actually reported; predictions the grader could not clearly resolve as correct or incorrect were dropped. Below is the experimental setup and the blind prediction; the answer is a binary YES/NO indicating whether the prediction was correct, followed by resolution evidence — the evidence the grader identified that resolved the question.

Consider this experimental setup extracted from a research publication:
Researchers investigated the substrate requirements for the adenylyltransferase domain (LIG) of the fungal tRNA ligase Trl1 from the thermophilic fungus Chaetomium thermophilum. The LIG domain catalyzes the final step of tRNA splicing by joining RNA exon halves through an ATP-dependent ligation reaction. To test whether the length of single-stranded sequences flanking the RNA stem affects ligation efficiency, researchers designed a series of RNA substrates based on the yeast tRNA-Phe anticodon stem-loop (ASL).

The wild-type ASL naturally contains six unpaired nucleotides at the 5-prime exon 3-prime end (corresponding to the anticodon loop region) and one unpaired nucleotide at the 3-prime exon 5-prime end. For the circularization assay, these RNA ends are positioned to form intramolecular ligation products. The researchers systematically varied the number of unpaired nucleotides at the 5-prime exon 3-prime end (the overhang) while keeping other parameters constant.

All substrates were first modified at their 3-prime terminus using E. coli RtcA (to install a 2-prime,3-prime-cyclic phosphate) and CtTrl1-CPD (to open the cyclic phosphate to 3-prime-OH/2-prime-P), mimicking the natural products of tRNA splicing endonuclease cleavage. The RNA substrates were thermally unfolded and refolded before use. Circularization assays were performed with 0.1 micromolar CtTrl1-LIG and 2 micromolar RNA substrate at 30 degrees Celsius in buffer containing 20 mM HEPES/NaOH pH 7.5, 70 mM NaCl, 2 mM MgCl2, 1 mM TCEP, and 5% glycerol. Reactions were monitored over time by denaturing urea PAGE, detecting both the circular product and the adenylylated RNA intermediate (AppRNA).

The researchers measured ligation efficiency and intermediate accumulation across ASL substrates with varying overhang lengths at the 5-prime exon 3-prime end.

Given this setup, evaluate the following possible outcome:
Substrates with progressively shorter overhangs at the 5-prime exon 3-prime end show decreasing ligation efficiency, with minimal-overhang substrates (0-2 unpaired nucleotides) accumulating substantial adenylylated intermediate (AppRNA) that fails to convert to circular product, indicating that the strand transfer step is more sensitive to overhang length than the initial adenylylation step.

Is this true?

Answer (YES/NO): NO